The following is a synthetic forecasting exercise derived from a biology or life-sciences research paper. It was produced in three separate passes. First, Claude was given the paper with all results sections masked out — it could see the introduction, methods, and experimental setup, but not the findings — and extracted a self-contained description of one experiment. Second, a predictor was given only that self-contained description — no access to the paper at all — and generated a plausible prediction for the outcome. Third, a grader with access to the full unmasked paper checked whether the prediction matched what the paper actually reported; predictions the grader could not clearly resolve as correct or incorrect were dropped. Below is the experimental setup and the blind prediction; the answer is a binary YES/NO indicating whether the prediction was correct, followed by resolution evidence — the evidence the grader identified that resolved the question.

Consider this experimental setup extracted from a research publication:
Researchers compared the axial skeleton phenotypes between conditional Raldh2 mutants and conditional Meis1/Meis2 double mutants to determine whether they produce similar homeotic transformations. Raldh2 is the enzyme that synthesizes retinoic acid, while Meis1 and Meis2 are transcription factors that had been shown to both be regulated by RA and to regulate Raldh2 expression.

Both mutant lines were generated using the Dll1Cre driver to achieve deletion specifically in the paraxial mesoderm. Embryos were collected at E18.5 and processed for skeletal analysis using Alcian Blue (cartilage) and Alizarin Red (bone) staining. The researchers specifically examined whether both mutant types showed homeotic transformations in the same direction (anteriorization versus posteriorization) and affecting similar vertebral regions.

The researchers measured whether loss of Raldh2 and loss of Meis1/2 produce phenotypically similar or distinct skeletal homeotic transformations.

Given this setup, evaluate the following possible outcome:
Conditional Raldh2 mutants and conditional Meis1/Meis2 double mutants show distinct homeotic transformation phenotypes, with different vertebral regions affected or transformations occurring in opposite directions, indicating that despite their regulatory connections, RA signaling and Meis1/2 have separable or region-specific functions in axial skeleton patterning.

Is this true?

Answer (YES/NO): NO